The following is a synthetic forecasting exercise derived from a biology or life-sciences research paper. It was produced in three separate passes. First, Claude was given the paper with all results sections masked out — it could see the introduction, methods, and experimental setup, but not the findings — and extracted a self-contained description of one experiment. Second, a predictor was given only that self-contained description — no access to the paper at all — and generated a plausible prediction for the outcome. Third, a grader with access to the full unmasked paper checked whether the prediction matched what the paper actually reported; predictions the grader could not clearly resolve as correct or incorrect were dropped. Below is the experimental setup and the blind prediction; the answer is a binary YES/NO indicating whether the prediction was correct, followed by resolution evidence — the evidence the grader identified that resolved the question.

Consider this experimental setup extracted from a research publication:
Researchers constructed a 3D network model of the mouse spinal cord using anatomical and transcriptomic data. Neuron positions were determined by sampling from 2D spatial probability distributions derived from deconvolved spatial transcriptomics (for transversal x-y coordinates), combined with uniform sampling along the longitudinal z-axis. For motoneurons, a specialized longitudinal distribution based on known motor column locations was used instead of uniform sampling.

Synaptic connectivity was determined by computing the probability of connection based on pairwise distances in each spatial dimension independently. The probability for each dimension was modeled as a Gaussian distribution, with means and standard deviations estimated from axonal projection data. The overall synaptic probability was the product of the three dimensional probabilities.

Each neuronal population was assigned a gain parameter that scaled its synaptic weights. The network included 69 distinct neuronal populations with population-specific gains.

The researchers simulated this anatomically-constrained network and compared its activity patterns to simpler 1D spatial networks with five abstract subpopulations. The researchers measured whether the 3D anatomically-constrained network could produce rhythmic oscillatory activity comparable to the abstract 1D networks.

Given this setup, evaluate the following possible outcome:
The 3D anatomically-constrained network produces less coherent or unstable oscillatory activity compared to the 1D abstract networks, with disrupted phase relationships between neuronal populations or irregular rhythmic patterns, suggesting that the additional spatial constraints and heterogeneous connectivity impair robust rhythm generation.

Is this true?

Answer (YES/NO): NO